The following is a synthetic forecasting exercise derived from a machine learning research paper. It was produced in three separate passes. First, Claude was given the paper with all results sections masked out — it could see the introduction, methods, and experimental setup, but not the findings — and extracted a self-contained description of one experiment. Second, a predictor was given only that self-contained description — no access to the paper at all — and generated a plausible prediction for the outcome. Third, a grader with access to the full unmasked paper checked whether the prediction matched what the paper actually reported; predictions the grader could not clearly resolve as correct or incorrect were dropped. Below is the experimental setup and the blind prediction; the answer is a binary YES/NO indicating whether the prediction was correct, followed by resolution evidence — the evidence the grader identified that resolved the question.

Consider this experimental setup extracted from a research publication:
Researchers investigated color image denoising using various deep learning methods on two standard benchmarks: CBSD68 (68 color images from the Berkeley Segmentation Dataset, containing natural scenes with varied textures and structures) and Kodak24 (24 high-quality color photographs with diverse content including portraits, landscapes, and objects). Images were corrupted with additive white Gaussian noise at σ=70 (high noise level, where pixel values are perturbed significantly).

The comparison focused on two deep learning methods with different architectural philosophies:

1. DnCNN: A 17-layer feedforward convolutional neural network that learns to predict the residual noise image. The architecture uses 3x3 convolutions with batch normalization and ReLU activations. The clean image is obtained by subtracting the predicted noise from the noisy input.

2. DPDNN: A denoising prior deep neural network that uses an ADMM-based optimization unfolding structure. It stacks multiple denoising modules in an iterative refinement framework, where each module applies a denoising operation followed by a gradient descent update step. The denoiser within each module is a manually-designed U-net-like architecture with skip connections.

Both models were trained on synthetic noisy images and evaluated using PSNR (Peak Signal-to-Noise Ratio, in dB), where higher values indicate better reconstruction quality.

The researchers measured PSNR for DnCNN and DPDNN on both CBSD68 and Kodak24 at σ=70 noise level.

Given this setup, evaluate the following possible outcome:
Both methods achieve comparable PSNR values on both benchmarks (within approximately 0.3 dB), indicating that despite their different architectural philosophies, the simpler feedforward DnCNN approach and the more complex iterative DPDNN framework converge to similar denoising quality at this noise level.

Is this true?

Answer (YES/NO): NO